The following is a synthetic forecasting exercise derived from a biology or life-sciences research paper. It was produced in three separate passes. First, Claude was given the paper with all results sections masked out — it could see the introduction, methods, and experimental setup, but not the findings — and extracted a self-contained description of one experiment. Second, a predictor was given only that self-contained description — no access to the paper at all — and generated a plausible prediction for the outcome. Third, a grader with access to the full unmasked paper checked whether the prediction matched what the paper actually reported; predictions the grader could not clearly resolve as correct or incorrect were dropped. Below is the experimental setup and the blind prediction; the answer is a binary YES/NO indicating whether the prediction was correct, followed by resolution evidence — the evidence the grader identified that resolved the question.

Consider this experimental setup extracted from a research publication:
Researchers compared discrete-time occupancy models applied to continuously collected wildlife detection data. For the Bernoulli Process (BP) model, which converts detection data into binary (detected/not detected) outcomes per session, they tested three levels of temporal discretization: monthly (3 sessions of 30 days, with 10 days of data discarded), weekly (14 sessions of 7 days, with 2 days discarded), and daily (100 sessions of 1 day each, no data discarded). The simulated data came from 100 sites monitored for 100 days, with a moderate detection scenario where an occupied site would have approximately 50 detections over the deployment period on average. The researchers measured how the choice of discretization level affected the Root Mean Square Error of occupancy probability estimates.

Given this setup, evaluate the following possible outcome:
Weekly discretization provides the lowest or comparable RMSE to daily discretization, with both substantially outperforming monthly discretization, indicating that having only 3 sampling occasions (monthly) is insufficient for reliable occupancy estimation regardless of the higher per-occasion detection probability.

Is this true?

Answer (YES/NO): NO